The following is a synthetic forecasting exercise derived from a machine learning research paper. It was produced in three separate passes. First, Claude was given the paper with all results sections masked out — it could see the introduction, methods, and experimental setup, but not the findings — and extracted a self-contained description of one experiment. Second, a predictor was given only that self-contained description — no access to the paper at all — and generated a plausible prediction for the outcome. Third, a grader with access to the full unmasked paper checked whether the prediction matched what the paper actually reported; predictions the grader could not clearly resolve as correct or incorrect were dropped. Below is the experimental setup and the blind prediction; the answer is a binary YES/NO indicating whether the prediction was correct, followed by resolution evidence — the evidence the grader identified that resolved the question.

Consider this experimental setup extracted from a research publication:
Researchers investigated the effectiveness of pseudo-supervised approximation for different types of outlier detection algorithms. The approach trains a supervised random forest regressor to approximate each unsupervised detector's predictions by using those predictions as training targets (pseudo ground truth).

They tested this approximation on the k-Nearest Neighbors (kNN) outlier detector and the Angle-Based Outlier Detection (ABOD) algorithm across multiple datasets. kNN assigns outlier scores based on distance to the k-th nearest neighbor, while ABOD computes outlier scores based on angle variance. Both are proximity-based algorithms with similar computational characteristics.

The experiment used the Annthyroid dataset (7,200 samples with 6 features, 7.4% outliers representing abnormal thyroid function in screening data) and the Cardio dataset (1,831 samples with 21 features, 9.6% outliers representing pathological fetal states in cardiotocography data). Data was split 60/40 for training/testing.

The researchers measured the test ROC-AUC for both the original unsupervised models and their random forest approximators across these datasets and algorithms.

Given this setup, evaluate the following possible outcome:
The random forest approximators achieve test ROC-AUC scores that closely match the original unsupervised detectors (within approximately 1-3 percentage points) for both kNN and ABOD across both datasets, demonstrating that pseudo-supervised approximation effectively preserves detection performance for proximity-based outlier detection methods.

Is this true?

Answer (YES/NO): NO